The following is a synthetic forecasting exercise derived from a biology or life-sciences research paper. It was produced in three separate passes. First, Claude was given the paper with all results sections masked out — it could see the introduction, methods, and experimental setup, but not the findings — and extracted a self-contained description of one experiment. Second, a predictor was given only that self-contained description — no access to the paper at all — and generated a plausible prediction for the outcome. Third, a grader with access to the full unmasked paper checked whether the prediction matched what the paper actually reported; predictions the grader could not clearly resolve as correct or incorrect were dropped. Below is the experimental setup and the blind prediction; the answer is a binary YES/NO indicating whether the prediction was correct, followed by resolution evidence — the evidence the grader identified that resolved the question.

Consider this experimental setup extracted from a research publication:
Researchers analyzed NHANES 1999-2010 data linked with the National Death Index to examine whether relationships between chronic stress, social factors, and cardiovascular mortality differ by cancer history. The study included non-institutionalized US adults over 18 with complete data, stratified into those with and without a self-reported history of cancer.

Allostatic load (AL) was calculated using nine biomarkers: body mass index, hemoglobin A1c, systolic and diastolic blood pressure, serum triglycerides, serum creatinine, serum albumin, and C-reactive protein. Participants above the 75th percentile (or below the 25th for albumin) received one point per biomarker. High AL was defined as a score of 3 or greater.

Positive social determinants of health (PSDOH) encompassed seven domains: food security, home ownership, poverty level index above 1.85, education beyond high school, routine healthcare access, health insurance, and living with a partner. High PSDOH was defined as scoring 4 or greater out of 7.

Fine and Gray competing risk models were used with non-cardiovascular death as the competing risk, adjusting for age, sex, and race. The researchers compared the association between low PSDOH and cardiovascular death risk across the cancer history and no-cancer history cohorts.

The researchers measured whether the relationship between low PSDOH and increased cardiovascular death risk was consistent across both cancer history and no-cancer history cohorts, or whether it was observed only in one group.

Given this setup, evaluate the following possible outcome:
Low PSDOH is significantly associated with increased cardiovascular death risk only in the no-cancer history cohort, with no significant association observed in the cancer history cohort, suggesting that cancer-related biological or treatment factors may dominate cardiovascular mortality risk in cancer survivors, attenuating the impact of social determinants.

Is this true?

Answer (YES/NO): NO